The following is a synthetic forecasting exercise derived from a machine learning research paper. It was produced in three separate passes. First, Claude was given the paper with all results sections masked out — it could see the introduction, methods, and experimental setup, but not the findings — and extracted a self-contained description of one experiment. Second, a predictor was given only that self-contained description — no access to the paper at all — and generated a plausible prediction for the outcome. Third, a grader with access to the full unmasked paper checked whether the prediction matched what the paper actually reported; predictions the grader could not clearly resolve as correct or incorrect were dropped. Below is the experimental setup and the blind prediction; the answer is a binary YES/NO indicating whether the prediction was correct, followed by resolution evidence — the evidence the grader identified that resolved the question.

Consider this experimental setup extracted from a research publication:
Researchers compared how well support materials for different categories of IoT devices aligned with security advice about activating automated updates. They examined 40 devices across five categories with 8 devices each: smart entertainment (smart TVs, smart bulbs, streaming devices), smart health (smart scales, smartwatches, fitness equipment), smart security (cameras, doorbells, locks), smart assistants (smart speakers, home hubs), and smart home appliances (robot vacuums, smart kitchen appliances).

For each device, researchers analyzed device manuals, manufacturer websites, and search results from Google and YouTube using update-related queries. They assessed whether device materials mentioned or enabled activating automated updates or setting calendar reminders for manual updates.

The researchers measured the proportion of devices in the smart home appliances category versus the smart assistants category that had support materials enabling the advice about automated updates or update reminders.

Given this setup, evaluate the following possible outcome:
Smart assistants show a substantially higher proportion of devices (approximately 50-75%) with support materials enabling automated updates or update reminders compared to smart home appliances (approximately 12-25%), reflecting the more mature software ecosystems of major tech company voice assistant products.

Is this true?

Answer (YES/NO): NO